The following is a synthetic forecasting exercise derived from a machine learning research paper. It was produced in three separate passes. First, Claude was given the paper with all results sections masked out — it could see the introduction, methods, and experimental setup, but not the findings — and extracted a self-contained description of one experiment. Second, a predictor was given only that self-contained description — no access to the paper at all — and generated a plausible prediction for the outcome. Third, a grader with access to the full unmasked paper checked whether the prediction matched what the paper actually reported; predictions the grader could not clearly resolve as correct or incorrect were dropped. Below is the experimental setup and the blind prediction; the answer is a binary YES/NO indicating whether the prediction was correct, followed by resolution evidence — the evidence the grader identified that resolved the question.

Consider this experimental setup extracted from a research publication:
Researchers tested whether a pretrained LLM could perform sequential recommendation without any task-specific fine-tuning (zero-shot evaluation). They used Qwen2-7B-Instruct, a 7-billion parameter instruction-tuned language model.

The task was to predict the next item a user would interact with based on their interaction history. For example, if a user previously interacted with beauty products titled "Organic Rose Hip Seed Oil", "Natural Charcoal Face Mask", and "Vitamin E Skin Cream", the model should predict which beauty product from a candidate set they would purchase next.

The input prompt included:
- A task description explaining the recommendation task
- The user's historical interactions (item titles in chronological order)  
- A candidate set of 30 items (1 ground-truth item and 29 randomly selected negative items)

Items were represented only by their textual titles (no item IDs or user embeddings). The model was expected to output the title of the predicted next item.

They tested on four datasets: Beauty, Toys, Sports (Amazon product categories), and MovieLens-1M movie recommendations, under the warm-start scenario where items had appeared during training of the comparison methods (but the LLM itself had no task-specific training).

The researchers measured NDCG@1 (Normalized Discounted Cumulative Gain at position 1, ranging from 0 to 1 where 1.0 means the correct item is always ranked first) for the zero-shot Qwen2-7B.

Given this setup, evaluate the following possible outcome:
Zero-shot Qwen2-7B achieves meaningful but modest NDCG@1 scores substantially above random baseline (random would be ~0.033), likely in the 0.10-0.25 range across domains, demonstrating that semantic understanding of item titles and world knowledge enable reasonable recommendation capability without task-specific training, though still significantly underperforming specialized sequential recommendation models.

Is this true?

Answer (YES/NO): NO